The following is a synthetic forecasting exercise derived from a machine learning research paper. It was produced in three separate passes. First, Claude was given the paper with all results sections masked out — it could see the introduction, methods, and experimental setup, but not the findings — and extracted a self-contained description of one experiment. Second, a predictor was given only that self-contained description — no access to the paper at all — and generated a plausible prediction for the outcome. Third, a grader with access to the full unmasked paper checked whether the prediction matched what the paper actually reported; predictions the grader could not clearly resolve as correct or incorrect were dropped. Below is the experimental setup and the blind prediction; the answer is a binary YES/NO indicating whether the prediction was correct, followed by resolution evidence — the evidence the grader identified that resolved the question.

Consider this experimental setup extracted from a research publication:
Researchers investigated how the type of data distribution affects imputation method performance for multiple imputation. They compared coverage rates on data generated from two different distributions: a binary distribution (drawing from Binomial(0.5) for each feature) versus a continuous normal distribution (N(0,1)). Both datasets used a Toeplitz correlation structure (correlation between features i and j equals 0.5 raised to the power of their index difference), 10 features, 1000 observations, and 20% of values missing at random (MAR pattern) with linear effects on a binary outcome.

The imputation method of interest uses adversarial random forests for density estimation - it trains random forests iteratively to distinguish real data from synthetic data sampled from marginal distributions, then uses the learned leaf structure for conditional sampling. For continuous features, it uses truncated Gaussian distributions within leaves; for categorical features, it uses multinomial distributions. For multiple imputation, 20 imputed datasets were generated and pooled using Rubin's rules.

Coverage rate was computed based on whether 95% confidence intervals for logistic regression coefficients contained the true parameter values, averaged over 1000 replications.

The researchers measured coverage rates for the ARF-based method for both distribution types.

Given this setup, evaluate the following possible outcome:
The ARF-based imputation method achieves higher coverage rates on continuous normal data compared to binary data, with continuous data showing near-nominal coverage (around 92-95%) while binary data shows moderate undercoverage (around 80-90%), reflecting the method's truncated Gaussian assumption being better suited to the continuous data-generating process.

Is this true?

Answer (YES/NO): NO